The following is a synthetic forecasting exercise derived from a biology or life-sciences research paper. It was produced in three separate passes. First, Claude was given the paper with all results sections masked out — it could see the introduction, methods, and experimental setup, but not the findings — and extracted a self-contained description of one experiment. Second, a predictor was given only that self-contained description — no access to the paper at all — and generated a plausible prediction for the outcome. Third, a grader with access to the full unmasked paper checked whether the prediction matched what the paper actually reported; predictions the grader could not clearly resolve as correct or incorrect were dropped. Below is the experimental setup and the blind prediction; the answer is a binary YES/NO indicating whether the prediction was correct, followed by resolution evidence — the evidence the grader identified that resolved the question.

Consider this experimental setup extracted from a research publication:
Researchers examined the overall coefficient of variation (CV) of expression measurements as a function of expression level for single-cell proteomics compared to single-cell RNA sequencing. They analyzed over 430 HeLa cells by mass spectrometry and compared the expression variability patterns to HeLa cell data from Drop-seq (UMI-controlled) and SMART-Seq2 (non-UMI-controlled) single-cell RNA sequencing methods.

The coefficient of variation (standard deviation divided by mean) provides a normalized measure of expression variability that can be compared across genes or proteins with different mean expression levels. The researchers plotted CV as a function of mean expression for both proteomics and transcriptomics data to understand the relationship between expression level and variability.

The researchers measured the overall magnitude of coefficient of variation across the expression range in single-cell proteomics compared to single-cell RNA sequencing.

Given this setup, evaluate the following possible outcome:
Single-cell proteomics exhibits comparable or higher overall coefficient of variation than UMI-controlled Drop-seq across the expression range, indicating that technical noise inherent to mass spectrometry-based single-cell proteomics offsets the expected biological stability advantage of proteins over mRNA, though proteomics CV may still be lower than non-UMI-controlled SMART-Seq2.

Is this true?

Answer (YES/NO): NO